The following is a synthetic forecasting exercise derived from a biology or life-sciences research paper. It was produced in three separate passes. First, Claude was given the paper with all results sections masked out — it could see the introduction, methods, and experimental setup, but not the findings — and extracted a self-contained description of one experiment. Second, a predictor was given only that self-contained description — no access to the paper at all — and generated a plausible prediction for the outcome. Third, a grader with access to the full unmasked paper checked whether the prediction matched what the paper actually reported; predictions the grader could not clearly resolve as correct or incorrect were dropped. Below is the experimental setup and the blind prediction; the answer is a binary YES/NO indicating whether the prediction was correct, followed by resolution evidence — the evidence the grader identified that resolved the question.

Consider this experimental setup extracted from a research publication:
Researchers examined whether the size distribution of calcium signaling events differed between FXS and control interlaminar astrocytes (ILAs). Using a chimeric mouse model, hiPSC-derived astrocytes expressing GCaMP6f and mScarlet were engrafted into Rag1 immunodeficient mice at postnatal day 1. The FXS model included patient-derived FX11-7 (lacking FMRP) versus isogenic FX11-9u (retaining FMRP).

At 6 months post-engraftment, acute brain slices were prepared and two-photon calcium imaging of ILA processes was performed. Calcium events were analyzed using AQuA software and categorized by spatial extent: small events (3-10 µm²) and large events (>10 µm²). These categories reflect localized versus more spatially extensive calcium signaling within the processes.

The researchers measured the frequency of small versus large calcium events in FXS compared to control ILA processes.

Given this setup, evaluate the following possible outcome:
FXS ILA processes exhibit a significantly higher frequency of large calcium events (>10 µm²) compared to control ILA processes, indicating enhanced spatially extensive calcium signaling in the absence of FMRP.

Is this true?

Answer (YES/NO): NO